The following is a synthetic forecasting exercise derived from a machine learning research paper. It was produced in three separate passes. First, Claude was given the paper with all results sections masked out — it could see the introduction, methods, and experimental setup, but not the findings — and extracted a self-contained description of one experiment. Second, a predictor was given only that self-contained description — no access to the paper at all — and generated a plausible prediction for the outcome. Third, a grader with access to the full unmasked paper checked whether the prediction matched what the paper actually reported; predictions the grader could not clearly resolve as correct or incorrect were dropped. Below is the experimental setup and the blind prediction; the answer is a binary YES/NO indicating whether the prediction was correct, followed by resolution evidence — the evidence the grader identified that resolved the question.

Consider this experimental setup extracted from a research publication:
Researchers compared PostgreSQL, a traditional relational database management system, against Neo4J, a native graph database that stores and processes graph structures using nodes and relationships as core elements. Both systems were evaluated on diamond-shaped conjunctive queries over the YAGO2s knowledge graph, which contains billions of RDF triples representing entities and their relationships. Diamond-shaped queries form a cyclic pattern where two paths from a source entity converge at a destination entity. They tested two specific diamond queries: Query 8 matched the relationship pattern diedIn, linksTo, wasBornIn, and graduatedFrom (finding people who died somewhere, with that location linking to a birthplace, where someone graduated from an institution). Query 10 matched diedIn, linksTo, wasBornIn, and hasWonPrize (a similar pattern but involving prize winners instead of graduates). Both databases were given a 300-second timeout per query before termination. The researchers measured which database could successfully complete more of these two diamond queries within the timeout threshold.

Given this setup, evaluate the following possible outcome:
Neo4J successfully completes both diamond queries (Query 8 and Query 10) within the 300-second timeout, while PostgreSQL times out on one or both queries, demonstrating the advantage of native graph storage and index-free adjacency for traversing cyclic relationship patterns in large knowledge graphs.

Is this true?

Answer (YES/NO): NO